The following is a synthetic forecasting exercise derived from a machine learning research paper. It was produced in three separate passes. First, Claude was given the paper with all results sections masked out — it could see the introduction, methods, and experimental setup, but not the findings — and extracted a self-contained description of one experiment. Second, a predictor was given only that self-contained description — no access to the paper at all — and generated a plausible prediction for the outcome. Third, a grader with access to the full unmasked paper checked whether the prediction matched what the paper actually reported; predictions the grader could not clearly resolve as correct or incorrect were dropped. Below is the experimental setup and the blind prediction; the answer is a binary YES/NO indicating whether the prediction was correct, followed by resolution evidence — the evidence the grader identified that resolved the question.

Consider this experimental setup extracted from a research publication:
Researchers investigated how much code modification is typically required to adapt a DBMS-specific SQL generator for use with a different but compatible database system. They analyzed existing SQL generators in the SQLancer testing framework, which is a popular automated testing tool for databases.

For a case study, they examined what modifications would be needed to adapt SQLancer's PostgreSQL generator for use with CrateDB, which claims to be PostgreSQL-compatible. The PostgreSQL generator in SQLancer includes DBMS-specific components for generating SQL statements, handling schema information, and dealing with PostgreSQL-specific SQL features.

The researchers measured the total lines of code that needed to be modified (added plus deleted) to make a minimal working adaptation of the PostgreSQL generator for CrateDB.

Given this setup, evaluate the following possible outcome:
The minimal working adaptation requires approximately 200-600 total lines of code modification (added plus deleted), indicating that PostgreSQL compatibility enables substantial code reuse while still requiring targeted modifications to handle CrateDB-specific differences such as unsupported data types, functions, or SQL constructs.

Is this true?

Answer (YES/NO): NO